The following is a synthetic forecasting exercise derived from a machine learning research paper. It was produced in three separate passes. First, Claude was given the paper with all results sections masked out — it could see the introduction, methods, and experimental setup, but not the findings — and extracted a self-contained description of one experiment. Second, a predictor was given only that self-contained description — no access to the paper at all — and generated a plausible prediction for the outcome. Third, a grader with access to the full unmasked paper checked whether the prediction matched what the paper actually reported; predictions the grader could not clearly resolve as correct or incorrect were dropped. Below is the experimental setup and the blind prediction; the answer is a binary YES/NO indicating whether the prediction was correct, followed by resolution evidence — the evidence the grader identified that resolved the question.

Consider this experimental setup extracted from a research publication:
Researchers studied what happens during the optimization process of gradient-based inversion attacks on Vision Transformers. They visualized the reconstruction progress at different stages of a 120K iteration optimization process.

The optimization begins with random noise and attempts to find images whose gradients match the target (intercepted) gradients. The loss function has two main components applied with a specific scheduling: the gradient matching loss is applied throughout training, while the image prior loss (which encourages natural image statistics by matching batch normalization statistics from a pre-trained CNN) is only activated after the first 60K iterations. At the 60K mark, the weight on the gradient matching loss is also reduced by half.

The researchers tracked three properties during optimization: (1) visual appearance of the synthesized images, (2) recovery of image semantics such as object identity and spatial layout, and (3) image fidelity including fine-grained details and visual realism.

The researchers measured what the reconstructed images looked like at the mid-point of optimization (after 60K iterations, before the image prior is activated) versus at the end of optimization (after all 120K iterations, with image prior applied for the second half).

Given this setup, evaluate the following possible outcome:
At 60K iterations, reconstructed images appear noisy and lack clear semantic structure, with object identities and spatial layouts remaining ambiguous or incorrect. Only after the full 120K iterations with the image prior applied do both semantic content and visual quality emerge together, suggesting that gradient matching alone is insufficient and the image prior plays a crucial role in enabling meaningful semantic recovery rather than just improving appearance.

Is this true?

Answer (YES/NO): NO